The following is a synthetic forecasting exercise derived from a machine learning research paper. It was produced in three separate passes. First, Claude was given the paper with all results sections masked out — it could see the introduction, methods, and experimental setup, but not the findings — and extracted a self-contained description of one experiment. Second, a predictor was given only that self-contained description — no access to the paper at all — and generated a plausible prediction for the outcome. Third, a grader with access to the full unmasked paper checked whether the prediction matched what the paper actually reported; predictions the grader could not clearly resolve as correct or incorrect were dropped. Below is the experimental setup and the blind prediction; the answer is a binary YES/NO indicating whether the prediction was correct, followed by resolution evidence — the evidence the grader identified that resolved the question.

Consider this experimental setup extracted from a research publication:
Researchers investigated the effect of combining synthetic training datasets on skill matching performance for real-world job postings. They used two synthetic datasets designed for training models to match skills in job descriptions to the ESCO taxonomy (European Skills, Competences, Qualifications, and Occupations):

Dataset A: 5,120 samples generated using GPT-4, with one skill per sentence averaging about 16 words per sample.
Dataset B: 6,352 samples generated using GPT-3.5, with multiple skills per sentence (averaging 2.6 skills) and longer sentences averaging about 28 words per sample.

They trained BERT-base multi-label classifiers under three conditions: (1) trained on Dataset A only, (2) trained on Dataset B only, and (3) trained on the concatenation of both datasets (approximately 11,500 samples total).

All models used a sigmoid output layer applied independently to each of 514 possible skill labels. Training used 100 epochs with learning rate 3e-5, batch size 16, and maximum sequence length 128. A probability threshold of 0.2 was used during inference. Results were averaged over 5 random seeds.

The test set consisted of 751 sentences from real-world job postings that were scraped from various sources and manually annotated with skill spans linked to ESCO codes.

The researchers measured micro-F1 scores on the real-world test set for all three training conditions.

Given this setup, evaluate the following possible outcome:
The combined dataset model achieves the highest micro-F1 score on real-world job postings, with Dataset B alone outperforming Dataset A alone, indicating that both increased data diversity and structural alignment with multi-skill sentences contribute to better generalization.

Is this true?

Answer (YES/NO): NO